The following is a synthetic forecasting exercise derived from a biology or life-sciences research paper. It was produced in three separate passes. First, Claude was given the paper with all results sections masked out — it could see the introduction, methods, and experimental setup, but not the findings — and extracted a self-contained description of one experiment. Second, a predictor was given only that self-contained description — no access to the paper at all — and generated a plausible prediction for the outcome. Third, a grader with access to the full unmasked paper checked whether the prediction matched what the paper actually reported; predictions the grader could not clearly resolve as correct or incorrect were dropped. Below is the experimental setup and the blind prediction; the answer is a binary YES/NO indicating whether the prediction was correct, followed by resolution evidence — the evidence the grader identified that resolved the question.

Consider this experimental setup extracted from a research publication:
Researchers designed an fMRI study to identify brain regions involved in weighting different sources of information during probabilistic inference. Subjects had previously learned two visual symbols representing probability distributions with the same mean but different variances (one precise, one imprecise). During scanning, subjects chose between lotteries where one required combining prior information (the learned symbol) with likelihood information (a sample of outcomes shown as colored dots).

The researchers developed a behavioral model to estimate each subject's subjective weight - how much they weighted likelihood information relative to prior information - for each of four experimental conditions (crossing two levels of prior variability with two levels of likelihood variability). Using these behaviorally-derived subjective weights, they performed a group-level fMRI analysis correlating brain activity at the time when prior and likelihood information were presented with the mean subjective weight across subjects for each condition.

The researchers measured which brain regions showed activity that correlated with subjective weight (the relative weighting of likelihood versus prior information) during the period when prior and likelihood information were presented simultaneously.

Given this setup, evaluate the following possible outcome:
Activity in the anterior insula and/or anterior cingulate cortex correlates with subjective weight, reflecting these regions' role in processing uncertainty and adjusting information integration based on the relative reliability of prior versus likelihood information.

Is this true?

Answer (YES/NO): NO